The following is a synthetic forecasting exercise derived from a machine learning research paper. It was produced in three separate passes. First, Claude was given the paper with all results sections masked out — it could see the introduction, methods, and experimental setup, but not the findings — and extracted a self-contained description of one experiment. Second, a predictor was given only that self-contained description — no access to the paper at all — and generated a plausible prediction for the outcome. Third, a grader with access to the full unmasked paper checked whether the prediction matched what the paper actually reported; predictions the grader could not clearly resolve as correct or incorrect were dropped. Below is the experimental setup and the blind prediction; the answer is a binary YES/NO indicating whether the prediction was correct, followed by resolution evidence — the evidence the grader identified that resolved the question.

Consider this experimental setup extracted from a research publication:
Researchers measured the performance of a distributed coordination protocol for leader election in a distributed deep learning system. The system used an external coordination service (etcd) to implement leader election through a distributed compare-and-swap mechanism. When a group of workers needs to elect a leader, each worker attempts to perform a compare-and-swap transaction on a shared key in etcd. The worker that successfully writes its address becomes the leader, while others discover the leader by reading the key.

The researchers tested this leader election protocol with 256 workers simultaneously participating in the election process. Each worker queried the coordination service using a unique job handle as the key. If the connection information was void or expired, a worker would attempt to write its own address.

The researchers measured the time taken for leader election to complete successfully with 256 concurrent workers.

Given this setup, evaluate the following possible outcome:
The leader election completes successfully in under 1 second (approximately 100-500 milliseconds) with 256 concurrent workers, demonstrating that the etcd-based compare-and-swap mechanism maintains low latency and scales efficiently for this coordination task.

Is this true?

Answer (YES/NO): NO